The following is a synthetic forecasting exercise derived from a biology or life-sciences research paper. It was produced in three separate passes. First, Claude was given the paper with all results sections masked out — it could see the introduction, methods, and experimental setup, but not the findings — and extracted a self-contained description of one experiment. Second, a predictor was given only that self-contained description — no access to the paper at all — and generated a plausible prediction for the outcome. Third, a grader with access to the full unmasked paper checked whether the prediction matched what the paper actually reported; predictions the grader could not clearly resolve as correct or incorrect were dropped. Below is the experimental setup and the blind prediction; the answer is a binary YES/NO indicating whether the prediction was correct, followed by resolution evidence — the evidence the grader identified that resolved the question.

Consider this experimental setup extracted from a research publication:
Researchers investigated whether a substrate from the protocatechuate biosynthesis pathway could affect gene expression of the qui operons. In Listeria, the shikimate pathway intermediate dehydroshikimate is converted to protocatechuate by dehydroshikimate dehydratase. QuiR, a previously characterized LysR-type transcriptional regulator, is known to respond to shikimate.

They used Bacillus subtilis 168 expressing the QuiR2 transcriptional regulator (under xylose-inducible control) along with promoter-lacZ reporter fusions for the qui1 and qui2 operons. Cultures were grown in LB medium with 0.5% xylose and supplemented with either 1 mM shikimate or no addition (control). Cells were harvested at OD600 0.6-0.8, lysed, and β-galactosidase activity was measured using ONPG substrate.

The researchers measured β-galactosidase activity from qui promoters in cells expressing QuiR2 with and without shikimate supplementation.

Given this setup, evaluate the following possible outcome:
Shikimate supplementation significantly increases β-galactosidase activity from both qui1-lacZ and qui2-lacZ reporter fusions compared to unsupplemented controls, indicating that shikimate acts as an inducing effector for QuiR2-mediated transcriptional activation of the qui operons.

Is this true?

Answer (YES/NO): NO